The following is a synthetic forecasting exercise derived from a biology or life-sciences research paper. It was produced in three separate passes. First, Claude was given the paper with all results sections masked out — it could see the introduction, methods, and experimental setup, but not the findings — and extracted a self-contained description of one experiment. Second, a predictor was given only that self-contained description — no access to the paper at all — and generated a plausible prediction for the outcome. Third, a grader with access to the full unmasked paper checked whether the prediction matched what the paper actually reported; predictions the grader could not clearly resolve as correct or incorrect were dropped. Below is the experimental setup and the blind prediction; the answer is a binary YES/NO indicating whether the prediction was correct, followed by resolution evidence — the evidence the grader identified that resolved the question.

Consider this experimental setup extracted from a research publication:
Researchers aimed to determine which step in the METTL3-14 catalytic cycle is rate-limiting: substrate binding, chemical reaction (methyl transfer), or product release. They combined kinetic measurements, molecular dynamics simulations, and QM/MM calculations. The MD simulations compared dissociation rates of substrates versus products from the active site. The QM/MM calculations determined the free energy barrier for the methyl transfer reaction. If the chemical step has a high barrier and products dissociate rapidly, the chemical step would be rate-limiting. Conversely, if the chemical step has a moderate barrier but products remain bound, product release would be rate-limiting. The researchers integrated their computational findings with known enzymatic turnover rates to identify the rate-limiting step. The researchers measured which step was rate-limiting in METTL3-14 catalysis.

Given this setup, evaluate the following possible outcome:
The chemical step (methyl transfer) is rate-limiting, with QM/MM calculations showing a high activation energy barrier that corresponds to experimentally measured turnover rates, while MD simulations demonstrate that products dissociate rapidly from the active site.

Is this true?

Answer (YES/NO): NO